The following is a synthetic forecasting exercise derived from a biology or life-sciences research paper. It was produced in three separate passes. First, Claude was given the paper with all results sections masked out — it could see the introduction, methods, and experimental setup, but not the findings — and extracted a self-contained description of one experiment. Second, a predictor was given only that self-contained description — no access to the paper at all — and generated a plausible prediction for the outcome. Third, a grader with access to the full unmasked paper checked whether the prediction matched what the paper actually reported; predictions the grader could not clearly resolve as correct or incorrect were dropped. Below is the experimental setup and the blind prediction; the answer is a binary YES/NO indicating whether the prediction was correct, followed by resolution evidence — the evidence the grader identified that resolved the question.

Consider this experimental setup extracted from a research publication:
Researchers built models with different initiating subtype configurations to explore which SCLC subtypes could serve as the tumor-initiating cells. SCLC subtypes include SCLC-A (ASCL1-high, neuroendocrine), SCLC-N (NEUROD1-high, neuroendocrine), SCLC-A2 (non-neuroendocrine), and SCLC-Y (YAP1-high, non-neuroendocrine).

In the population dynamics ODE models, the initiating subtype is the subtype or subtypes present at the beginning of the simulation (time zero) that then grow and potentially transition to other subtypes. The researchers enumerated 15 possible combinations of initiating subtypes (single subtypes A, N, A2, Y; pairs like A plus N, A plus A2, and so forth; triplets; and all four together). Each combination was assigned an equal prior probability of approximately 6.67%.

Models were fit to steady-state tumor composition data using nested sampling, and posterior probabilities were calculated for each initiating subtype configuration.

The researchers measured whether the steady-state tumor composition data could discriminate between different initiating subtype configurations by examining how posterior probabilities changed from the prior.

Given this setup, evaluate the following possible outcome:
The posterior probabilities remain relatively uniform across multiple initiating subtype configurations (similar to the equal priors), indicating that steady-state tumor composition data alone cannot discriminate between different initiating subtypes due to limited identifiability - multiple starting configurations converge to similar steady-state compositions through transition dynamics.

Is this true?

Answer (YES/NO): YES